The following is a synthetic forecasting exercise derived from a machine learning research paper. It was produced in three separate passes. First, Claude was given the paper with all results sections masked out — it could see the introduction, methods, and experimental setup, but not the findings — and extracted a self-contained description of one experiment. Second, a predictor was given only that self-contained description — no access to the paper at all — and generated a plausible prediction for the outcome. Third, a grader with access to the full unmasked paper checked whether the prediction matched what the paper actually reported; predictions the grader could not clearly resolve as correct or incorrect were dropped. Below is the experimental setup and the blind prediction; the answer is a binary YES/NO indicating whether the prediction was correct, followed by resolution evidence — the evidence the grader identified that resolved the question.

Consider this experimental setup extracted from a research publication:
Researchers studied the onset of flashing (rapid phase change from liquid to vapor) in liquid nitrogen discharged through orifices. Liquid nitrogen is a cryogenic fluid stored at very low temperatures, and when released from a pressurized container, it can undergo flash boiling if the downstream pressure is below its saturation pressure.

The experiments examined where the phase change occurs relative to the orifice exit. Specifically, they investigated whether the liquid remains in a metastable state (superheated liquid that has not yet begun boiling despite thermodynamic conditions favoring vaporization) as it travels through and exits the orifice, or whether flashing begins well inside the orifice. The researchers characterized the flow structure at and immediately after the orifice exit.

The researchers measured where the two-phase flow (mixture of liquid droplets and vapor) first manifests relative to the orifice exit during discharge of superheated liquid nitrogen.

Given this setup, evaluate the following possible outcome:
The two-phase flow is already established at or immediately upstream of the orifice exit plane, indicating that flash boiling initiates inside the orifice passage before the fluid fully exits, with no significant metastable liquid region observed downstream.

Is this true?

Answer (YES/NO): NO